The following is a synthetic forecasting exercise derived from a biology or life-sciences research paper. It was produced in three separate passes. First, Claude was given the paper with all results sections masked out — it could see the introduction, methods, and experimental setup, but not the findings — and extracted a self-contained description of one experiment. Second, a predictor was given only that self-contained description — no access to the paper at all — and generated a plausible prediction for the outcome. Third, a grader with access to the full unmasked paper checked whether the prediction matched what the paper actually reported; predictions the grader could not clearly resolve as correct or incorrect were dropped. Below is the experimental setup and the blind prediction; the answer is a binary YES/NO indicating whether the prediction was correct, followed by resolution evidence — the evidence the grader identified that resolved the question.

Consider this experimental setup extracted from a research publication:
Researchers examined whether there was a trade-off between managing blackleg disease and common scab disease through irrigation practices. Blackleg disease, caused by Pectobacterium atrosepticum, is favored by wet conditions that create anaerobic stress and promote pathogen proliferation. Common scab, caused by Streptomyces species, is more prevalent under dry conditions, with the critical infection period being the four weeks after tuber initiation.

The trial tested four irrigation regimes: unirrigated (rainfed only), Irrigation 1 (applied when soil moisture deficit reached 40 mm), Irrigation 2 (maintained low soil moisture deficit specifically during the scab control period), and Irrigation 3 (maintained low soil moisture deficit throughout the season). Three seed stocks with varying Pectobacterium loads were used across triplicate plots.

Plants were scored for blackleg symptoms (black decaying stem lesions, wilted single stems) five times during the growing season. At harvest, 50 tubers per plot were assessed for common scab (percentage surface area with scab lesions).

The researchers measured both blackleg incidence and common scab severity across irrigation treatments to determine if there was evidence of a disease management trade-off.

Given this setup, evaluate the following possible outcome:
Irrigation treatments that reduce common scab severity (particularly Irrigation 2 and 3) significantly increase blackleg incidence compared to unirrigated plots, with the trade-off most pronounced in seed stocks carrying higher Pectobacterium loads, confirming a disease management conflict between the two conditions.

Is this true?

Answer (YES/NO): YES